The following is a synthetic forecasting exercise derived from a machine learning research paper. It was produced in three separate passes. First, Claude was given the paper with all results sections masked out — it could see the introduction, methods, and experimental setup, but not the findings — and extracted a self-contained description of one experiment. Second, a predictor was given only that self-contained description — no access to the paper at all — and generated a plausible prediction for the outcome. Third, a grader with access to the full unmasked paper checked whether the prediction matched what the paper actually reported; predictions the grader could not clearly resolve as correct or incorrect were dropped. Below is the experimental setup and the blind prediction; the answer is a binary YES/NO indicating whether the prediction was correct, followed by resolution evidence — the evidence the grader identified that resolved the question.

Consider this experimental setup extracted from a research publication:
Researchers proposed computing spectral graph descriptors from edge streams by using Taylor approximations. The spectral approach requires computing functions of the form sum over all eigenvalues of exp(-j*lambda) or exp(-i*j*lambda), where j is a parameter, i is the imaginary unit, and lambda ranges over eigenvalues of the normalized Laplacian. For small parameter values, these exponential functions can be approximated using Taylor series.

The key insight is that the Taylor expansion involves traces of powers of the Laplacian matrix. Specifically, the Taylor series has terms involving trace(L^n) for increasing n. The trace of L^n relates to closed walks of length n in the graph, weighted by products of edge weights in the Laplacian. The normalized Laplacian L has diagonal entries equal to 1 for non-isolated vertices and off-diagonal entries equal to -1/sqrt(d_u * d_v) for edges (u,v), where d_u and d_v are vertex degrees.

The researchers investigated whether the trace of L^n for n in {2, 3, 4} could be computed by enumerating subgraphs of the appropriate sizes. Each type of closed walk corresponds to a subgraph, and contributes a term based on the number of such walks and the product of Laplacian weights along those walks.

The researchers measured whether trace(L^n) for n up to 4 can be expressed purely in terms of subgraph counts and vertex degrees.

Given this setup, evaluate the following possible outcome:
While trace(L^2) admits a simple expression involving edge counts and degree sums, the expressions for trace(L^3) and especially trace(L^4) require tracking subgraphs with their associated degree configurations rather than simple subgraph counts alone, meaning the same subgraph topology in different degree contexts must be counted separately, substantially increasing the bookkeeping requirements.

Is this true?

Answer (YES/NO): NO